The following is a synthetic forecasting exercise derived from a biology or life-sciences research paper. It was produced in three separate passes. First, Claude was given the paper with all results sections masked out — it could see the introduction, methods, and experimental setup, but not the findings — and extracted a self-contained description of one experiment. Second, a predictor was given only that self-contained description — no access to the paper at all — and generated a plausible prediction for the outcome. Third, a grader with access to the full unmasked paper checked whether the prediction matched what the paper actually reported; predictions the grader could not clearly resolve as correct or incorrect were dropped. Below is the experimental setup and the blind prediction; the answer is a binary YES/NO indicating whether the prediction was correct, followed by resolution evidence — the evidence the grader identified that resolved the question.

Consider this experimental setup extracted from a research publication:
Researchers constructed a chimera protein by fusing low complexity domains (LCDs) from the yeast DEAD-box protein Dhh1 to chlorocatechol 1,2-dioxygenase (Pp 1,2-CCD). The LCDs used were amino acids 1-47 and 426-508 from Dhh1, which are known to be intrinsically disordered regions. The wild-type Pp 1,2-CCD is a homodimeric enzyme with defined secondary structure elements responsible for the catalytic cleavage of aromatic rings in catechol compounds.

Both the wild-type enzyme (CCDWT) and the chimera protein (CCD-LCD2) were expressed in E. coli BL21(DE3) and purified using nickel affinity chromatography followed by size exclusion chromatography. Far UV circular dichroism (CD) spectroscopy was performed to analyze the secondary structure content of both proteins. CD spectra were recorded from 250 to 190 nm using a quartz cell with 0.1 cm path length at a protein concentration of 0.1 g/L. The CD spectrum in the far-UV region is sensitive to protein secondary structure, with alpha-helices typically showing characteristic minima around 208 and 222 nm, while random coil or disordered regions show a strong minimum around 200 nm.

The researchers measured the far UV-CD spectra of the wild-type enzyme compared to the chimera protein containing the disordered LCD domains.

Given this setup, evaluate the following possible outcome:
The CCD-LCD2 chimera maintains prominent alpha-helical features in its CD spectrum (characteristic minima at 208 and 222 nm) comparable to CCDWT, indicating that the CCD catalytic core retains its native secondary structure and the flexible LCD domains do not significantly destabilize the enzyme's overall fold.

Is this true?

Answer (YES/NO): YES